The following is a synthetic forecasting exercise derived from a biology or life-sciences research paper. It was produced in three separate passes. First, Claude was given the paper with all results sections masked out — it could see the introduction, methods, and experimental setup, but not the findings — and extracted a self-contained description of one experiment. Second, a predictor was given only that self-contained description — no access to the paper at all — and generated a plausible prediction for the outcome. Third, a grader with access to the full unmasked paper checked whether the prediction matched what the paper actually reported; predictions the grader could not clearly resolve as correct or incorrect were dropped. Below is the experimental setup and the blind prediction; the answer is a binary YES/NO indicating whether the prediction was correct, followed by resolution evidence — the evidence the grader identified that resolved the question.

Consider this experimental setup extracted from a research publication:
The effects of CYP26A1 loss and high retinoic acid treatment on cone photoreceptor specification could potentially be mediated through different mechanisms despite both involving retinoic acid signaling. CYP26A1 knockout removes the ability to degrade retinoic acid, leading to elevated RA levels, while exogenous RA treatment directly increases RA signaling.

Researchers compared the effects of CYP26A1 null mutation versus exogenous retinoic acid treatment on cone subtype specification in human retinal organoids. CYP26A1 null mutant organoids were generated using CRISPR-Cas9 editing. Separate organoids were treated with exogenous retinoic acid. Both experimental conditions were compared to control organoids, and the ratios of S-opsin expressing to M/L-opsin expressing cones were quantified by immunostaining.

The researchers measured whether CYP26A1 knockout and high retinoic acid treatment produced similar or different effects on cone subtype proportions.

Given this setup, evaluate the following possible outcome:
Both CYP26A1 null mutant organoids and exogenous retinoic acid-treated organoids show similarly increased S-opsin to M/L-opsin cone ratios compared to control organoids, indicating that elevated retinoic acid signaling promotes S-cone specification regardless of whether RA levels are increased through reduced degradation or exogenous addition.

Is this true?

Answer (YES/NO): YES